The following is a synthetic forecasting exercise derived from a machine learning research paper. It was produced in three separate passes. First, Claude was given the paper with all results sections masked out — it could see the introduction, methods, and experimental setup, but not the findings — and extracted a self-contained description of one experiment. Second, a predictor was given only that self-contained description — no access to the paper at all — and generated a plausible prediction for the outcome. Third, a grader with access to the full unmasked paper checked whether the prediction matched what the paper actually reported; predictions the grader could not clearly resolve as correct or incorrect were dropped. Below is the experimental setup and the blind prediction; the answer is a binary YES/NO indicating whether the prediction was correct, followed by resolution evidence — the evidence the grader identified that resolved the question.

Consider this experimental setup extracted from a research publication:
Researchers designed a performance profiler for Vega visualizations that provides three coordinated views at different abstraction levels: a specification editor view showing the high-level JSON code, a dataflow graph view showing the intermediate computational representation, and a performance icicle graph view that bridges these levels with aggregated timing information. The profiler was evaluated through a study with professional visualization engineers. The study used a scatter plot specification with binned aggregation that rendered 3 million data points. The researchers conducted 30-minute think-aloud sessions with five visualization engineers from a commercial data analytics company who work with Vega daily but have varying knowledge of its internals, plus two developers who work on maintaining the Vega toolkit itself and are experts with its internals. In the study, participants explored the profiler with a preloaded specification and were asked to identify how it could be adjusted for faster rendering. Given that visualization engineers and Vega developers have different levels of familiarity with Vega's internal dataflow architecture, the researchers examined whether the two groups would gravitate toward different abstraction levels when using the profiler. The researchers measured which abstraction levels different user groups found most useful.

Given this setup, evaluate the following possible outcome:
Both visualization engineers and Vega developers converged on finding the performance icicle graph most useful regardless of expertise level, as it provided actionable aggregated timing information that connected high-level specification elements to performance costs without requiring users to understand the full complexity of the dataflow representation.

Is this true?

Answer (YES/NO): YES